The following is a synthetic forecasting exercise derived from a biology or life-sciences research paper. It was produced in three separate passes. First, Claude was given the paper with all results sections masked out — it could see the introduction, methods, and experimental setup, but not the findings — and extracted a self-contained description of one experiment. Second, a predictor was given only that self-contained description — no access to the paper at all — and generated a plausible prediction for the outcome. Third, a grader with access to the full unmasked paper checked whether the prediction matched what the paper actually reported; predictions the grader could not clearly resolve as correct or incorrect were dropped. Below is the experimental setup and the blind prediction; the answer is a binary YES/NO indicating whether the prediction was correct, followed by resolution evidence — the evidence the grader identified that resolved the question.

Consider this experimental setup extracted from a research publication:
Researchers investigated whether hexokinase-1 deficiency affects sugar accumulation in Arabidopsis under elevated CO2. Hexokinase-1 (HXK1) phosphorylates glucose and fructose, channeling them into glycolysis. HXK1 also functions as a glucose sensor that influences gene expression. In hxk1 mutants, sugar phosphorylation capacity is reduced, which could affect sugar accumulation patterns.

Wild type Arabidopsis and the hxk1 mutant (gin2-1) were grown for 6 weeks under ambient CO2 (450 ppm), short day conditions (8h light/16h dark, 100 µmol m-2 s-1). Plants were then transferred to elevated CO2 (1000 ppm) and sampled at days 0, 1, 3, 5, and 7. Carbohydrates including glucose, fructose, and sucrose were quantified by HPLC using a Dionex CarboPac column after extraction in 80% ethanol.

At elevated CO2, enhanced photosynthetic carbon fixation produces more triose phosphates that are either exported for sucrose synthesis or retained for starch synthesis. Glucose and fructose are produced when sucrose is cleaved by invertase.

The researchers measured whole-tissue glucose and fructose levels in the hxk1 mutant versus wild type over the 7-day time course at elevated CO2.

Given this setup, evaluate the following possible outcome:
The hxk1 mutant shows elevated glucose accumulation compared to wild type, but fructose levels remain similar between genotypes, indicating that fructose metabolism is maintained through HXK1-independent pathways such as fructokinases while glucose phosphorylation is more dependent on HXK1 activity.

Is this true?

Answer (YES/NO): NO